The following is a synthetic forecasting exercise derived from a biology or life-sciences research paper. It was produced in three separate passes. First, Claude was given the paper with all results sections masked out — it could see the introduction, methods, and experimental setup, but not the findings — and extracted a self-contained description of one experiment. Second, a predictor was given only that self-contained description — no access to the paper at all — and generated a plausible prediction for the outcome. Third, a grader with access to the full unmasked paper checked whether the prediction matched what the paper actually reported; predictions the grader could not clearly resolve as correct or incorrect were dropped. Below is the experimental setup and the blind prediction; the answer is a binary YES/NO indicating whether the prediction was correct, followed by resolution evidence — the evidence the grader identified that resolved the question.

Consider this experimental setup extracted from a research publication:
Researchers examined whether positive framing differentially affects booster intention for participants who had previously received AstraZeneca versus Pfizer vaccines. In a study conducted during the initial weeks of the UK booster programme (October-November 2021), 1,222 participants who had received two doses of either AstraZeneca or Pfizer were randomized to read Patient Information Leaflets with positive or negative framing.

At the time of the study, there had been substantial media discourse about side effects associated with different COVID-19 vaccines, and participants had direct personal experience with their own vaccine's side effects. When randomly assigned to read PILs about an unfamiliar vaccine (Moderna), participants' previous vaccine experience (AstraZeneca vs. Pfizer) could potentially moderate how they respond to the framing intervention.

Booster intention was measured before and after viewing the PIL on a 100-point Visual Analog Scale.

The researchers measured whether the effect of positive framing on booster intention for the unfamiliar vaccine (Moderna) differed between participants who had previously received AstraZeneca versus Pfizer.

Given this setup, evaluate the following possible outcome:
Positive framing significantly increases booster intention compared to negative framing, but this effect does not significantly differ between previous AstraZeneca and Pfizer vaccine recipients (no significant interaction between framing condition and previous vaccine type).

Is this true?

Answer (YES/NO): YES